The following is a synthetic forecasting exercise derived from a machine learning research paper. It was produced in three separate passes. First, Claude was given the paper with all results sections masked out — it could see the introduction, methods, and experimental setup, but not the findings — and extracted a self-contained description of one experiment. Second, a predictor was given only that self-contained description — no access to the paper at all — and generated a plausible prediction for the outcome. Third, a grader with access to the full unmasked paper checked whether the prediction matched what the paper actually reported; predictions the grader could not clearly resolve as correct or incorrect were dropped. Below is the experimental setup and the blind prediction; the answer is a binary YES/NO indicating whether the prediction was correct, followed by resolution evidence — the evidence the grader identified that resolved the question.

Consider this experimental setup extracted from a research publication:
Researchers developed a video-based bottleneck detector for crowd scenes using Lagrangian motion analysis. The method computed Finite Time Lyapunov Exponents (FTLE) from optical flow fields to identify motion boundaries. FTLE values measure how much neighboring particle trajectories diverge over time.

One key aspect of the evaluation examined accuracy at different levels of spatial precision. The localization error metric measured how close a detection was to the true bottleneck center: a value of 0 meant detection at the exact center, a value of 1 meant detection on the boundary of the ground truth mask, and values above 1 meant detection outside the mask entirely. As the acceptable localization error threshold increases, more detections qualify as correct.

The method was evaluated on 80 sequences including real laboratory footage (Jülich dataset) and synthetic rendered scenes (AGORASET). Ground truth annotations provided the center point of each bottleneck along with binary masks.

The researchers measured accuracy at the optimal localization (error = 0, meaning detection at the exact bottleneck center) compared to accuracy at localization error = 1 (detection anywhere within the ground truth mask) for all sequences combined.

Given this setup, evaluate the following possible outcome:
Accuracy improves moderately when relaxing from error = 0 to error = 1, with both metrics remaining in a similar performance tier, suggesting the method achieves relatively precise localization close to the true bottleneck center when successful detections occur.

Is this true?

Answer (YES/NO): NO